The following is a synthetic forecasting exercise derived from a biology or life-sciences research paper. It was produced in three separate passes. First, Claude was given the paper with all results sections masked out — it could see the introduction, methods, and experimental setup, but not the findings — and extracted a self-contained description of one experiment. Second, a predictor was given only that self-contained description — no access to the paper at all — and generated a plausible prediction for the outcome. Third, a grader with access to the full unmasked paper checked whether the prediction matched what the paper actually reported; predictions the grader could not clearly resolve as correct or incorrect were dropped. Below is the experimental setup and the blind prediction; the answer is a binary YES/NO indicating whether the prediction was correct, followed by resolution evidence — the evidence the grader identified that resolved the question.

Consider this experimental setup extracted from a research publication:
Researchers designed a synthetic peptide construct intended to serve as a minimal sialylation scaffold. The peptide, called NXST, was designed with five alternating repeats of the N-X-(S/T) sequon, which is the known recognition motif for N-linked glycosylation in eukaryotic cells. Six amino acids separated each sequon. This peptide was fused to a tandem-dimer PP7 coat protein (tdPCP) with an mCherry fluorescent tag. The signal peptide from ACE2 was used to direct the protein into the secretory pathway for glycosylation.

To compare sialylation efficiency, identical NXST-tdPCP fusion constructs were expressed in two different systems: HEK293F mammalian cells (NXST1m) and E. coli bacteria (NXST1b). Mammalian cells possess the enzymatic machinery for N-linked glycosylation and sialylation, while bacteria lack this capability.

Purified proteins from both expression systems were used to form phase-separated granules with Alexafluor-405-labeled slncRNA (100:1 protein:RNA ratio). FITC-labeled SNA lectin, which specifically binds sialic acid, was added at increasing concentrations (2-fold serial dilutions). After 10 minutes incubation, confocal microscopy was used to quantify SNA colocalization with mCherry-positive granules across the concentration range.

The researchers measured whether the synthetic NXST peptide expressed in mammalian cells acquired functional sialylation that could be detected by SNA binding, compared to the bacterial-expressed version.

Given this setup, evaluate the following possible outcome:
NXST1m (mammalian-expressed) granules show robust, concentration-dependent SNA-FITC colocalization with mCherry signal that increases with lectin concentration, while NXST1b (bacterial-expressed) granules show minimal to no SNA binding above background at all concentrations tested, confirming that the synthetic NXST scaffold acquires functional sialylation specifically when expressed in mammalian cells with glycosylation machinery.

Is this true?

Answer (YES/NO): YES